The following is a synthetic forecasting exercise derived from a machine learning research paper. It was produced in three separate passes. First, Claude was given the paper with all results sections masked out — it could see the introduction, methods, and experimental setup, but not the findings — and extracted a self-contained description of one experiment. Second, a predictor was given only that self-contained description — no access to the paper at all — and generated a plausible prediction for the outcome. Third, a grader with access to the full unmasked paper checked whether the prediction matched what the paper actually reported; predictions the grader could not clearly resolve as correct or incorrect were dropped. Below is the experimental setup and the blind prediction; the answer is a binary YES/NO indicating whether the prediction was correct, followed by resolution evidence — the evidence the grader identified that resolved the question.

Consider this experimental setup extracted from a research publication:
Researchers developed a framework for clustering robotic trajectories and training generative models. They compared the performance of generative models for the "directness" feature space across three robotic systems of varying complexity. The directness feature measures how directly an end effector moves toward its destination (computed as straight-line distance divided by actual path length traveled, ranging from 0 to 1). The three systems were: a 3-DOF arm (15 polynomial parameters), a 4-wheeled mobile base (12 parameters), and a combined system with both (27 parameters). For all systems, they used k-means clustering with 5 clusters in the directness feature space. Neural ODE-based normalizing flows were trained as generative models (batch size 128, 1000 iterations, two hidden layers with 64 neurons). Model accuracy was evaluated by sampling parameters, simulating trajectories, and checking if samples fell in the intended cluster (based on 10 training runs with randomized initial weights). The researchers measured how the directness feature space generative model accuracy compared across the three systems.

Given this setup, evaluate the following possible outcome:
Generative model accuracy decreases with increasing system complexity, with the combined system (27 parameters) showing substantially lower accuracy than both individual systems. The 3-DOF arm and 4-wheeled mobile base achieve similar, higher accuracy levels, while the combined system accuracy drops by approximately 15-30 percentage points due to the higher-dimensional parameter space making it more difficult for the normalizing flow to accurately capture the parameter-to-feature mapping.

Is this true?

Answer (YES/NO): NO